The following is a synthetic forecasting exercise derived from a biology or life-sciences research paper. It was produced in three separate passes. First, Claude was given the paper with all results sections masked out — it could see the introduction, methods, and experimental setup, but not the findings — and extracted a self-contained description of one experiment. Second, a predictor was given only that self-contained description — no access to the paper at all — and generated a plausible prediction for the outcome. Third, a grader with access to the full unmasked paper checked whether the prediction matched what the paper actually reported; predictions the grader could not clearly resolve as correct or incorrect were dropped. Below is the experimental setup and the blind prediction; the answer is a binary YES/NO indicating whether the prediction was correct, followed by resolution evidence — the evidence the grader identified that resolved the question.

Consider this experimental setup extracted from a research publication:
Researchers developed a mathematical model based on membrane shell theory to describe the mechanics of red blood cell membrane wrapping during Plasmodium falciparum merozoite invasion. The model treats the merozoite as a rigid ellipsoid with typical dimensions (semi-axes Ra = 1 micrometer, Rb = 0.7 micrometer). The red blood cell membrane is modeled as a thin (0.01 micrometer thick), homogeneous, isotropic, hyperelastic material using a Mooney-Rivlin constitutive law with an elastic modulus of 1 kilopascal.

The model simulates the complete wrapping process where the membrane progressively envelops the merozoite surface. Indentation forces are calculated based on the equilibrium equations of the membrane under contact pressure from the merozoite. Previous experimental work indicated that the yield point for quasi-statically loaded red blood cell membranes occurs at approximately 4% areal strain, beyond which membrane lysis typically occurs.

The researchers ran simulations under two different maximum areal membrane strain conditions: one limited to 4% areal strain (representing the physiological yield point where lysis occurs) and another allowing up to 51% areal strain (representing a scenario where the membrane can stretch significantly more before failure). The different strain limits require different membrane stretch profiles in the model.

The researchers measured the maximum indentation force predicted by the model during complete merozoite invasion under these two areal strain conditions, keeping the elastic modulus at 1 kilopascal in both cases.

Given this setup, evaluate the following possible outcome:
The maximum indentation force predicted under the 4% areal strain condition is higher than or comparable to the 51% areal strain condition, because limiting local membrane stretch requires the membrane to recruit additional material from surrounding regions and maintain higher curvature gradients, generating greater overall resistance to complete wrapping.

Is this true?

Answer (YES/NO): NO